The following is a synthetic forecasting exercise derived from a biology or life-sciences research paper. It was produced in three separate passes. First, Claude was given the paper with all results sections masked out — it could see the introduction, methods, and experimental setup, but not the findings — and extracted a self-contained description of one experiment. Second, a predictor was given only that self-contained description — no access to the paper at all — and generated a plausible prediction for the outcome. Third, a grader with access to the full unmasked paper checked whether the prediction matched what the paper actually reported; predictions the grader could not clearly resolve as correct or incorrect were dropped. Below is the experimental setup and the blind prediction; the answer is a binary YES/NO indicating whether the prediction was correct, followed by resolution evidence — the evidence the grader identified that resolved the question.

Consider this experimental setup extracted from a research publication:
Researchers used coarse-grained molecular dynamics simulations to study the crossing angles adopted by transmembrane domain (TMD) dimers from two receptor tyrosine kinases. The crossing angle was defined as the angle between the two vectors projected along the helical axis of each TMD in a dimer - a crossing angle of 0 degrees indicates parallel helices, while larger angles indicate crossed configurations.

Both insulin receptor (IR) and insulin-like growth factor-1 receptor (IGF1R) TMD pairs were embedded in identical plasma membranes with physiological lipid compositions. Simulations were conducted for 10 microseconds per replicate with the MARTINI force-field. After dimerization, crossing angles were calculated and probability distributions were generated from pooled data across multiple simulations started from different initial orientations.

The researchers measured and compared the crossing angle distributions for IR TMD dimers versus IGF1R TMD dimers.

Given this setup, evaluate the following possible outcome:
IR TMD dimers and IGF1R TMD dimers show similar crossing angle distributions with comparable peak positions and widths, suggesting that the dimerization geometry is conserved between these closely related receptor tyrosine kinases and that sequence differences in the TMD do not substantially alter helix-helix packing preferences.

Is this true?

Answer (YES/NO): NO